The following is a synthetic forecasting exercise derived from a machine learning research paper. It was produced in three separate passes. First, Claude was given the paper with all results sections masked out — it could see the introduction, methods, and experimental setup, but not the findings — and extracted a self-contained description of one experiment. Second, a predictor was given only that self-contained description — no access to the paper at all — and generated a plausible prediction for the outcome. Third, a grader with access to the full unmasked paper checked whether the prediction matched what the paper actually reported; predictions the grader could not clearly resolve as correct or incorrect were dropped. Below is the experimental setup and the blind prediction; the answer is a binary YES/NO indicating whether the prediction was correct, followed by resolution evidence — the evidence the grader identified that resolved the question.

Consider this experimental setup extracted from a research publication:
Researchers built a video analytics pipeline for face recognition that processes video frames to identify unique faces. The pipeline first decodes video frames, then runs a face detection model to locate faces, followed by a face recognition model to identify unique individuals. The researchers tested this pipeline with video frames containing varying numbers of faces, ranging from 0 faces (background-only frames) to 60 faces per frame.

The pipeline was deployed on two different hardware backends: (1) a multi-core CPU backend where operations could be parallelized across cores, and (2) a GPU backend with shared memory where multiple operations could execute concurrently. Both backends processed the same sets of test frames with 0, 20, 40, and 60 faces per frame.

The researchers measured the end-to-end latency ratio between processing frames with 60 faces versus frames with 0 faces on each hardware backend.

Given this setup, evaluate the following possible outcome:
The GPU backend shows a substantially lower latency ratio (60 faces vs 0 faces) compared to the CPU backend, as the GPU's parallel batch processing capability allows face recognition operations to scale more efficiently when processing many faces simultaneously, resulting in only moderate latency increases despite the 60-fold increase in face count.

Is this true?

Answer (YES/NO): YES